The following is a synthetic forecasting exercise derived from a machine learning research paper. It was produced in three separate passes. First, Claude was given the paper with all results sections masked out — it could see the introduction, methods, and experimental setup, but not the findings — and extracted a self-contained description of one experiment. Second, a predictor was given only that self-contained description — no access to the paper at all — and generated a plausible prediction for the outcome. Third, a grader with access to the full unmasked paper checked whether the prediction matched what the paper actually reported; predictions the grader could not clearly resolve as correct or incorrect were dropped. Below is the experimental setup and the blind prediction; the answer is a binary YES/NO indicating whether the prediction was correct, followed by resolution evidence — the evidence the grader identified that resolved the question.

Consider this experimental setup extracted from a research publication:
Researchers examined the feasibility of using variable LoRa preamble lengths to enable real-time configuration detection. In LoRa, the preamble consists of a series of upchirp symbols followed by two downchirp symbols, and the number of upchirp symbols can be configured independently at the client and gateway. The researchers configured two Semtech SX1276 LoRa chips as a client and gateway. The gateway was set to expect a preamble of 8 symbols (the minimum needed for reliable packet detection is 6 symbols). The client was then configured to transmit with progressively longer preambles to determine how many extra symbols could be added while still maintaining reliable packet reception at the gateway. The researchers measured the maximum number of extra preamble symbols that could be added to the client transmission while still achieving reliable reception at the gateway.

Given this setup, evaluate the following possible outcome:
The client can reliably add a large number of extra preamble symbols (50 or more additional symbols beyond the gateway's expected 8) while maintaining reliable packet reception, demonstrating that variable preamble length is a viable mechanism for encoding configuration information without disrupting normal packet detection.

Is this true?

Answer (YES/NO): NO